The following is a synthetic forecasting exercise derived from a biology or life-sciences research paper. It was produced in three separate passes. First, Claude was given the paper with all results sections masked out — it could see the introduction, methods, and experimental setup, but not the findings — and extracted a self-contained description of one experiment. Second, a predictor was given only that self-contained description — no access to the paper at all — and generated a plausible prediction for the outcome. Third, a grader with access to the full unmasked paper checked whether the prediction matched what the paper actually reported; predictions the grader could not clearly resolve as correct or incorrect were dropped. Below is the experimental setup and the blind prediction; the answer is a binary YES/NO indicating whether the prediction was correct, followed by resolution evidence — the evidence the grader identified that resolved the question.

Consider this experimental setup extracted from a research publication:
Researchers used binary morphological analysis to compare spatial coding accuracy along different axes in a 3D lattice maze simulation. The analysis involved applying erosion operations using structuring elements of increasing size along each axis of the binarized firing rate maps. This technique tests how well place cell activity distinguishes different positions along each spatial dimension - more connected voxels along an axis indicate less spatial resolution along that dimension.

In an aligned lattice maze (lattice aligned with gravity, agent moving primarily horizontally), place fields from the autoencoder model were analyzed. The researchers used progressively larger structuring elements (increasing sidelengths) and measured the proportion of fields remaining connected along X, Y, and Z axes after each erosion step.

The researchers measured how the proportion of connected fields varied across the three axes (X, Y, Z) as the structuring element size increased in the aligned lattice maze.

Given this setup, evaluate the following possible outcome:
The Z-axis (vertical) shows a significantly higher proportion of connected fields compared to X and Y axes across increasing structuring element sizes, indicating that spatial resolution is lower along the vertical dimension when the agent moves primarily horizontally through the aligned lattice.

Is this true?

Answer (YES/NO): YES